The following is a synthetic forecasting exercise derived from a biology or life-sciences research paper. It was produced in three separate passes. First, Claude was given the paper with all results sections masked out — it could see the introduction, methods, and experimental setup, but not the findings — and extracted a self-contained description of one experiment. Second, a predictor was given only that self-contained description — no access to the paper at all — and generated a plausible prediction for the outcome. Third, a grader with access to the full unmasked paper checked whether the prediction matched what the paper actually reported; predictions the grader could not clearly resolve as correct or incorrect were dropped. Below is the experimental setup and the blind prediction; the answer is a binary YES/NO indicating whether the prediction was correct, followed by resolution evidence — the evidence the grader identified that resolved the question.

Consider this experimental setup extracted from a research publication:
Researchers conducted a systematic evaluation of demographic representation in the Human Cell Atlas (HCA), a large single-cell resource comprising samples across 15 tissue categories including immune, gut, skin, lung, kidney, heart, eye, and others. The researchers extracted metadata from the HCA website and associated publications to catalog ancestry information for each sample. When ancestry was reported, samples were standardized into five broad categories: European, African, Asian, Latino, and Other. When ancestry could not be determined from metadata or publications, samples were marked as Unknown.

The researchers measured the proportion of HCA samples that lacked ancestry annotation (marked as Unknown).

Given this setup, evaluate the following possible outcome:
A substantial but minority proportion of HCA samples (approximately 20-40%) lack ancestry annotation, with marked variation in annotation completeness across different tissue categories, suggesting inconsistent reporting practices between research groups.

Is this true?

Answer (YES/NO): NO